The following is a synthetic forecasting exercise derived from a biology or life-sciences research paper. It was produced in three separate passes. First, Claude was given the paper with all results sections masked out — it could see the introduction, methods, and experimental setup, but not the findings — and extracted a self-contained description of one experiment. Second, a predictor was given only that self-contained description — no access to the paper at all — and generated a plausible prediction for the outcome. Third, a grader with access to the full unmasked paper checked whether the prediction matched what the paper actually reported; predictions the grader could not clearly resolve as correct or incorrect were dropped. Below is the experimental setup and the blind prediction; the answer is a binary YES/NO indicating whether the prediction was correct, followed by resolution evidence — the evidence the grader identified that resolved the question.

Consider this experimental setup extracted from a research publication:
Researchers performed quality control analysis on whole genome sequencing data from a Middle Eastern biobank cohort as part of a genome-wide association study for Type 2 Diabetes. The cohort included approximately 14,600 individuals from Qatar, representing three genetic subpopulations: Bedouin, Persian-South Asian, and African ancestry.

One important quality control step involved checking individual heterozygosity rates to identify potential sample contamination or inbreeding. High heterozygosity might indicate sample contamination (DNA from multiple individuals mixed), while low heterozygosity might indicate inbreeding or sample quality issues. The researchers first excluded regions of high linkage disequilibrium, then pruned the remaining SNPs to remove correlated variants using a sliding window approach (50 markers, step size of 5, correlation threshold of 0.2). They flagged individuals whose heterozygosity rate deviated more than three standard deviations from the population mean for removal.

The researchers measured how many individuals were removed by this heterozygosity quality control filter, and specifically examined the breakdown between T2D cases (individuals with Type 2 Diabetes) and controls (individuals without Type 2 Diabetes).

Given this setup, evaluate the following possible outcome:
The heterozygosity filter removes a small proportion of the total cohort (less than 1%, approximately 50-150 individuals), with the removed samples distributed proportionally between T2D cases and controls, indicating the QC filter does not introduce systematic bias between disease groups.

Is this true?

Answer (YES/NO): NO